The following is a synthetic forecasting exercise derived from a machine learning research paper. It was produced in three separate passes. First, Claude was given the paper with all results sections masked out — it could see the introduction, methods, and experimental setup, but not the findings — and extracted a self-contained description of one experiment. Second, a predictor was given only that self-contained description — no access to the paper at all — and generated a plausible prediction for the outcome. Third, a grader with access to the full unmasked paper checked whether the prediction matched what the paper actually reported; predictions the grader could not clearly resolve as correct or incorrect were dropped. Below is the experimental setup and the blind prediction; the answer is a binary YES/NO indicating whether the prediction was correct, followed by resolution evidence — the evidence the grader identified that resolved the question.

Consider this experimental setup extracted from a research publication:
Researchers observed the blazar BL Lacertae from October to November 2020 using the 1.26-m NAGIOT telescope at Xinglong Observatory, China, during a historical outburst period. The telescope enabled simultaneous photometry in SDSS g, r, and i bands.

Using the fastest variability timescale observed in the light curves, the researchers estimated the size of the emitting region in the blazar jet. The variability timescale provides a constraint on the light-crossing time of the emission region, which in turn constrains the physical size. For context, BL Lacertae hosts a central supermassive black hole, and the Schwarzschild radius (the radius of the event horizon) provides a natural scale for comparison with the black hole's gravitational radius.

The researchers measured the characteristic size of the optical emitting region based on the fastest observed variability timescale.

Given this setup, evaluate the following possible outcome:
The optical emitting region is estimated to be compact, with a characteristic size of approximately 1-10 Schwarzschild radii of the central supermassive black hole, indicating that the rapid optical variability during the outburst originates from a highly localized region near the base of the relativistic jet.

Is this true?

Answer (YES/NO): NO